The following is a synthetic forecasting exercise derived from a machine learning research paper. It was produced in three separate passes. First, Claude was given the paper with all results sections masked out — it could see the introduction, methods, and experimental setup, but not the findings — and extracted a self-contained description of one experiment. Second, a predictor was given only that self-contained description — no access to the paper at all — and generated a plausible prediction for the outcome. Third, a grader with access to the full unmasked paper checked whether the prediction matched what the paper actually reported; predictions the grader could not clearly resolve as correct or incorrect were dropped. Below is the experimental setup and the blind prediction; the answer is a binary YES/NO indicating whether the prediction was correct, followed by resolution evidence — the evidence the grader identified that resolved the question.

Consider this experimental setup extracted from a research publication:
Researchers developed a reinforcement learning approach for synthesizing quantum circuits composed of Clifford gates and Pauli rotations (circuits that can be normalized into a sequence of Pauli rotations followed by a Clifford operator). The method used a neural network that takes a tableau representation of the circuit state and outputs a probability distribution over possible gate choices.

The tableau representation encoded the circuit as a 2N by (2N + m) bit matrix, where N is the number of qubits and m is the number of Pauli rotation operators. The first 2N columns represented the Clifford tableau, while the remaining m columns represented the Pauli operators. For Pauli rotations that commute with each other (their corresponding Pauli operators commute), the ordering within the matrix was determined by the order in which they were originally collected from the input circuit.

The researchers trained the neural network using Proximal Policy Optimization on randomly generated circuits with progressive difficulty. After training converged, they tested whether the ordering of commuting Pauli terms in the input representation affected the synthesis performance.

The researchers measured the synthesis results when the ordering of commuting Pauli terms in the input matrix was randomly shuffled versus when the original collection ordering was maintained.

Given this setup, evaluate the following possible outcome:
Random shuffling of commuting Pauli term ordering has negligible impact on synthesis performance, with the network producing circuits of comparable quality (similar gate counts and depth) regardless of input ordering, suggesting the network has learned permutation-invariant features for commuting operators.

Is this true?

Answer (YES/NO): YES